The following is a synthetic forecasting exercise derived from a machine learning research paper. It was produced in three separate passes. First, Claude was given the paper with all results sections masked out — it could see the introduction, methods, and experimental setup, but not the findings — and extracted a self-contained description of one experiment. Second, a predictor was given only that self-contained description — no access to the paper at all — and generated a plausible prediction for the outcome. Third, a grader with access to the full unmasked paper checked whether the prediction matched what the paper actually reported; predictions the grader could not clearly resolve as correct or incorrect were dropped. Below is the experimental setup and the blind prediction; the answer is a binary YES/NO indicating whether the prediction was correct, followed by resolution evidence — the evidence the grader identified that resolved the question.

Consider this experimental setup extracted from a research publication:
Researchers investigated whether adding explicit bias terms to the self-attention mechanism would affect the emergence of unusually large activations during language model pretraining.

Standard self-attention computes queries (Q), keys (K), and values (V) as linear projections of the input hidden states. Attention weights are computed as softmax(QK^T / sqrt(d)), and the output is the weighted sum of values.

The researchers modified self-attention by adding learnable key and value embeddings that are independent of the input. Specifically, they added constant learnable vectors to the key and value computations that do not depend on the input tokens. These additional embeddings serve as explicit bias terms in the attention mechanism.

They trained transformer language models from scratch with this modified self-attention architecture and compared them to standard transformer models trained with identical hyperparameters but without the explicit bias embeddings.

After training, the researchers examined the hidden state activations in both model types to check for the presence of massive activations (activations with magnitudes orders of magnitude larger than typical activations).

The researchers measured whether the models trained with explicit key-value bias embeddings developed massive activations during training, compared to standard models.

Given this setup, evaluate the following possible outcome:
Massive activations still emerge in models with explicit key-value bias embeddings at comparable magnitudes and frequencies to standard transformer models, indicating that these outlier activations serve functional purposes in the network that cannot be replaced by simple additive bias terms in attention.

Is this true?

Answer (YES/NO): NO